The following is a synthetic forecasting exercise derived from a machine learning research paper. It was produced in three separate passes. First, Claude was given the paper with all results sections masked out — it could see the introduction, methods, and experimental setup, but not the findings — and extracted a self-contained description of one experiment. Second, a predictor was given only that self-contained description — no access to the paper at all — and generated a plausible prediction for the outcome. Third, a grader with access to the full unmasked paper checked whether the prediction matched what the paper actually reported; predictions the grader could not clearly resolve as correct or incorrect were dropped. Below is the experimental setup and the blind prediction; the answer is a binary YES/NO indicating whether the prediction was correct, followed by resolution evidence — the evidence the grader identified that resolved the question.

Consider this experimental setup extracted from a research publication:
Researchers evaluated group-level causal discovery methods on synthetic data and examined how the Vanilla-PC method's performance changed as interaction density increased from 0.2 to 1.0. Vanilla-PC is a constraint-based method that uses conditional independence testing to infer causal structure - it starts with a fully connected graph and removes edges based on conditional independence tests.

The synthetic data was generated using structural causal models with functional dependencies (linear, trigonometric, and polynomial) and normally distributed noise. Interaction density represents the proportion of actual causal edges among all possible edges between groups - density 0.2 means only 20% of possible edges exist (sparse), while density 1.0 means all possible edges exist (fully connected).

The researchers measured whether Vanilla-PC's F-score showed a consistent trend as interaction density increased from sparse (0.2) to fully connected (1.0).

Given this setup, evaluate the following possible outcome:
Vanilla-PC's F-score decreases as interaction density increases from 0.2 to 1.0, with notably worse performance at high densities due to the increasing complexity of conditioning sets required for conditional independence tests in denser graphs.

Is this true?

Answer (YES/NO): YES